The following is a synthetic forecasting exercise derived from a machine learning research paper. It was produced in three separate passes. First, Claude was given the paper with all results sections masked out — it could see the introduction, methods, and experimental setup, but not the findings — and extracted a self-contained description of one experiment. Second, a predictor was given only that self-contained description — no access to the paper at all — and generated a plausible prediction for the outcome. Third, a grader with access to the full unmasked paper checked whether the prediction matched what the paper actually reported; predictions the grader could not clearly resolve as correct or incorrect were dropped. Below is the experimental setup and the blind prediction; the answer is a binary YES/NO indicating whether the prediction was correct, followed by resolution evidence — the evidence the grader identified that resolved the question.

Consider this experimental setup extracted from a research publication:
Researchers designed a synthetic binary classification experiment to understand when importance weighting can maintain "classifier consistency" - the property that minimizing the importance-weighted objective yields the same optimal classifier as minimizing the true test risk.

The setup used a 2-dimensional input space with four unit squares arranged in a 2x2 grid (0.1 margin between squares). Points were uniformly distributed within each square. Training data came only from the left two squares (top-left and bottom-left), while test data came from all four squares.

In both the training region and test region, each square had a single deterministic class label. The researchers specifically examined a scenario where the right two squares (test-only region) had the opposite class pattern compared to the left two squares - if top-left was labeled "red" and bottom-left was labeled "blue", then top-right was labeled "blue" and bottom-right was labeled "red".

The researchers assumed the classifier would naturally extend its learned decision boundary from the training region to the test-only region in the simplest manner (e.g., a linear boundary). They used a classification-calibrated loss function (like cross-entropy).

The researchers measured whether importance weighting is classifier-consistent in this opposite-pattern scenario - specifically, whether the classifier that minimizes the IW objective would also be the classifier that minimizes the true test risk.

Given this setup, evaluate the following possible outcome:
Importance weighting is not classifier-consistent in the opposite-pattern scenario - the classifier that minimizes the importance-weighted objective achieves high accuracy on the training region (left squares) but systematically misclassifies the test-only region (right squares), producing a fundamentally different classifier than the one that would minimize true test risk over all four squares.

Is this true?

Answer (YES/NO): YES